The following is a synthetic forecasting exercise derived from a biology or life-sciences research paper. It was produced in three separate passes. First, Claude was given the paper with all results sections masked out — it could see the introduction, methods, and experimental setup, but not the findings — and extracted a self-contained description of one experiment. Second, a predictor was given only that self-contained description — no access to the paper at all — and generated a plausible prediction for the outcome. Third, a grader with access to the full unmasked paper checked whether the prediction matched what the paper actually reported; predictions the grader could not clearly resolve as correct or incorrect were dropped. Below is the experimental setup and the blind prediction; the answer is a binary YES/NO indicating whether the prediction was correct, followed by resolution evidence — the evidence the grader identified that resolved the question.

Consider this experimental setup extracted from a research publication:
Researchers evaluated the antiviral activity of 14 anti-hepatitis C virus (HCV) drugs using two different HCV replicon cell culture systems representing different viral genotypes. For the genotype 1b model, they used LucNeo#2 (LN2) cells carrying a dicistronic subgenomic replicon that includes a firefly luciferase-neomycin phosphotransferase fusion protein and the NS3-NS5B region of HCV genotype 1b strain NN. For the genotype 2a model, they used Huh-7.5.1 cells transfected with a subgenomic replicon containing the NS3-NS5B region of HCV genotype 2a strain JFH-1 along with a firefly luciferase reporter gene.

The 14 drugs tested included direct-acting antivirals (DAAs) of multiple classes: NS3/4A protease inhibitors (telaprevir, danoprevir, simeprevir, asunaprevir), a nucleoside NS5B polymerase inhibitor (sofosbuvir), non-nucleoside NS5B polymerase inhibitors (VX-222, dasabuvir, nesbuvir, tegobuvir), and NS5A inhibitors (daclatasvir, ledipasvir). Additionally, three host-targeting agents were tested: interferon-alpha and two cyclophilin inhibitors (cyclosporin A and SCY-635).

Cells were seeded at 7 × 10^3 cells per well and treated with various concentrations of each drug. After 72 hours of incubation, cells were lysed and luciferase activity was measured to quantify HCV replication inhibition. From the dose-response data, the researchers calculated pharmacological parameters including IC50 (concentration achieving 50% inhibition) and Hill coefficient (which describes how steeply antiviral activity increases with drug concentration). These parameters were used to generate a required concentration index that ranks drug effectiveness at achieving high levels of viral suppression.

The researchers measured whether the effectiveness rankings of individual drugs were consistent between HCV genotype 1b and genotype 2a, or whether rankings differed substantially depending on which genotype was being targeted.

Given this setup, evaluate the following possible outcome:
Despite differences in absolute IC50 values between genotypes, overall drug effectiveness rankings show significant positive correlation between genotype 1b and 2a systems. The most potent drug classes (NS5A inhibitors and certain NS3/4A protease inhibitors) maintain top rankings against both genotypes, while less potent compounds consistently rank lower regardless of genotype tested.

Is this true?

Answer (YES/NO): NO